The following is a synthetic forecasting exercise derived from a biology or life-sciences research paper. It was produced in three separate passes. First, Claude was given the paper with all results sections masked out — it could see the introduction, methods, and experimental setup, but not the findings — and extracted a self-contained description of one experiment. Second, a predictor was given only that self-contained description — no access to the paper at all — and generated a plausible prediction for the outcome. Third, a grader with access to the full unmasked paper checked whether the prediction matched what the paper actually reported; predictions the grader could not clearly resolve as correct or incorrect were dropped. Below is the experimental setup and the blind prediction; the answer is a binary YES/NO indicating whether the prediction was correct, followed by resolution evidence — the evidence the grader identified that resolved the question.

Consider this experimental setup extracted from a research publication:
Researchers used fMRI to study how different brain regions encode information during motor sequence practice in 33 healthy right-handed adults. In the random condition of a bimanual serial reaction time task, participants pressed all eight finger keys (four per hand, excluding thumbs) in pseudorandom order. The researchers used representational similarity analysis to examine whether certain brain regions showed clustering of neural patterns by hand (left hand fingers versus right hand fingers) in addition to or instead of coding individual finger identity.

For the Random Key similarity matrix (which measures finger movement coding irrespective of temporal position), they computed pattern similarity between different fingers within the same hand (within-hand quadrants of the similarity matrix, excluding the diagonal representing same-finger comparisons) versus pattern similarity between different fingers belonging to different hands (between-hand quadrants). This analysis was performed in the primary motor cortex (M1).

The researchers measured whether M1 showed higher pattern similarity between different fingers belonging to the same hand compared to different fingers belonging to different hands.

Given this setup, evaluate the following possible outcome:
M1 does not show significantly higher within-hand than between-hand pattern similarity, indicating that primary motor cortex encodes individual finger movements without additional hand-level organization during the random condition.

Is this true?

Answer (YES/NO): NO